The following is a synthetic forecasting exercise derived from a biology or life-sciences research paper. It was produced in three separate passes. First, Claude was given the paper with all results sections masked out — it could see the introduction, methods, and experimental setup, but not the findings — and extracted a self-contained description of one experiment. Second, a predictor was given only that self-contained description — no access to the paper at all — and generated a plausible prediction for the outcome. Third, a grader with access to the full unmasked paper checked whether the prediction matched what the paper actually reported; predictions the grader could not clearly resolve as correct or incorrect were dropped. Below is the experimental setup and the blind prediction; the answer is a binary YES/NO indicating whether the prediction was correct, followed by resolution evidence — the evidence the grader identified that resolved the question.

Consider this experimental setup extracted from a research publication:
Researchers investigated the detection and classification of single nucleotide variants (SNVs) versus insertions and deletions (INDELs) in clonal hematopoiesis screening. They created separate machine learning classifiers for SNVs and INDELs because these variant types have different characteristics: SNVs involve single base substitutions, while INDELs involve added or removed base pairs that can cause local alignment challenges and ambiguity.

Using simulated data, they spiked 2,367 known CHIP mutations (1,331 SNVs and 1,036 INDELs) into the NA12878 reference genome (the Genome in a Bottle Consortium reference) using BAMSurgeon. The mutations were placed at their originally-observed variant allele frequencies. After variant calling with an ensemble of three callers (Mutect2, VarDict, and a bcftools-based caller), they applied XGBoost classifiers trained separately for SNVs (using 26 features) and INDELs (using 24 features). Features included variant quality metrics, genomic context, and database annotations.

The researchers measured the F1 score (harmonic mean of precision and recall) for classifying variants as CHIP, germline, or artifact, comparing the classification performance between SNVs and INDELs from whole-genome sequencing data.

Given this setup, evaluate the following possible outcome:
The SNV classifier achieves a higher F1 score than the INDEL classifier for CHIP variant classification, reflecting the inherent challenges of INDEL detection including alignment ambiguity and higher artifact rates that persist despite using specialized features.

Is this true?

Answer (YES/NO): NO